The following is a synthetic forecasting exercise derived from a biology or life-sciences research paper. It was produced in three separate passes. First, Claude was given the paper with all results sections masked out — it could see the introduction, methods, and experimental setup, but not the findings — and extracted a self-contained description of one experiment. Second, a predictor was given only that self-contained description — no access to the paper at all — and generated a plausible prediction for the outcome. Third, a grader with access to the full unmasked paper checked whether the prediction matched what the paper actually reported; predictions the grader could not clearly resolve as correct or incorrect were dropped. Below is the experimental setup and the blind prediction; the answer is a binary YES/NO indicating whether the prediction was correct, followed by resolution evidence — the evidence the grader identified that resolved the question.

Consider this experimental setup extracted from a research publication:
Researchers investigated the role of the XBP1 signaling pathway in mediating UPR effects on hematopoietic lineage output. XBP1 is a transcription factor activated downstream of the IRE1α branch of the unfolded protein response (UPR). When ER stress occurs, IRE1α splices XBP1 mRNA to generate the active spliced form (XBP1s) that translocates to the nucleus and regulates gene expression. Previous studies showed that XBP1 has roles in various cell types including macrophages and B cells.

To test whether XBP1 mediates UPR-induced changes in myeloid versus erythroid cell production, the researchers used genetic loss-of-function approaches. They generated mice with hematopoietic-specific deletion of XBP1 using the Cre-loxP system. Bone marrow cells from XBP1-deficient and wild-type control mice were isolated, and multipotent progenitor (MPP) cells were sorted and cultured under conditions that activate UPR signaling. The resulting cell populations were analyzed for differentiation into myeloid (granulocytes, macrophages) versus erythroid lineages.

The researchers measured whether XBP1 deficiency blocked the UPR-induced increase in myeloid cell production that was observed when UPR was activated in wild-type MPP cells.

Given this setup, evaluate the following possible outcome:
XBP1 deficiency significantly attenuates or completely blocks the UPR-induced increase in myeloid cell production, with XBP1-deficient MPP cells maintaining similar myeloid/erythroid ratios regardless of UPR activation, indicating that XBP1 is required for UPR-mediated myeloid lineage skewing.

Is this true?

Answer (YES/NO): NO